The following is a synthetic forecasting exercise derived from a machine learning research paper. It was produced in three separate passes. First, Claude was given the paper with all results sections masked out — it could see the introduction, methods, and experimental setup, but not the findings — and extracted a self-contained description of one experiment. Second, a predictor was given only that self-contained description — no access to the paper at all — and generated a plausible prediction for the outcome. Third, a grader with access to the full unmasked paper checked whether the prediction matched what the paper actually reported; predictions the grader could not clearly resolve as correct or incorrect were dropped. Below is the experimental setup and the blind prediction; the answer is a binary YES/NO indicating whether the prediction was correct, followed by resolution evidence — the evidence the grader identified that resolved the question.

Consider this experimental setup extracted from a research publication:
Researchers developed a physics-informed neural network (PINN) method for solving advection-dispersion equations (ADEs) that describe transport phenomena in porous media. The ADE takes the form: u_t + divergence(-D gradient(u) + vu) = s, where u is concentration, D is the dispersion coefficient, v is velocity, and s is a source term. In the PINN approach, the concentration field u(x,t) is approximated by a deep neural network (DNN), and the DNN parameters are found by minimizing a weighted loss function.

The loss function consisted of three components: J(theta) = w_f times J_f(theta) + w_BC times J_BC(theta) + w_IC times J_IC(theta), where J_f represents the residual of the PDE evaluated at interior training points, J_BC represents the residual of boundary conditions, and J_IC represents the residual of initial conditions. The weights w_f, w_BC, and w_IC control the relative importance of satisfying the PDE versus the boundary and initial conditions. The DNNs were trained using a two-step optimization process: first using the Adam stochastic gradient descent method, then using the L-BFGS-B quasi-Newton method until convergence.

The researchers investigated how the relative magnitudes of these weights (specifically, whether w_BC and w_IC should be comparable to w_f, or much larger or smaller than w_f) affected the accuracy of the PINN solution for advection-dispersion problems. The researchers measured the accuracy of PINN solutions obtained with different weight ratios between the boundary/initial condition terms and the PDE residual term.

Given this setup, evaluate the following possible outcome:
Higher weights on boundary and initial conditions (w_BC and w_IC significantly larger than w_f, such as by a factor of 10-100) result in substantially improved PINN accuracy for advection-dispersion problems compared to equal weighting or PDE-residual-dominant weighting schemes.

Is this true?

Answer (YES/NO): YES